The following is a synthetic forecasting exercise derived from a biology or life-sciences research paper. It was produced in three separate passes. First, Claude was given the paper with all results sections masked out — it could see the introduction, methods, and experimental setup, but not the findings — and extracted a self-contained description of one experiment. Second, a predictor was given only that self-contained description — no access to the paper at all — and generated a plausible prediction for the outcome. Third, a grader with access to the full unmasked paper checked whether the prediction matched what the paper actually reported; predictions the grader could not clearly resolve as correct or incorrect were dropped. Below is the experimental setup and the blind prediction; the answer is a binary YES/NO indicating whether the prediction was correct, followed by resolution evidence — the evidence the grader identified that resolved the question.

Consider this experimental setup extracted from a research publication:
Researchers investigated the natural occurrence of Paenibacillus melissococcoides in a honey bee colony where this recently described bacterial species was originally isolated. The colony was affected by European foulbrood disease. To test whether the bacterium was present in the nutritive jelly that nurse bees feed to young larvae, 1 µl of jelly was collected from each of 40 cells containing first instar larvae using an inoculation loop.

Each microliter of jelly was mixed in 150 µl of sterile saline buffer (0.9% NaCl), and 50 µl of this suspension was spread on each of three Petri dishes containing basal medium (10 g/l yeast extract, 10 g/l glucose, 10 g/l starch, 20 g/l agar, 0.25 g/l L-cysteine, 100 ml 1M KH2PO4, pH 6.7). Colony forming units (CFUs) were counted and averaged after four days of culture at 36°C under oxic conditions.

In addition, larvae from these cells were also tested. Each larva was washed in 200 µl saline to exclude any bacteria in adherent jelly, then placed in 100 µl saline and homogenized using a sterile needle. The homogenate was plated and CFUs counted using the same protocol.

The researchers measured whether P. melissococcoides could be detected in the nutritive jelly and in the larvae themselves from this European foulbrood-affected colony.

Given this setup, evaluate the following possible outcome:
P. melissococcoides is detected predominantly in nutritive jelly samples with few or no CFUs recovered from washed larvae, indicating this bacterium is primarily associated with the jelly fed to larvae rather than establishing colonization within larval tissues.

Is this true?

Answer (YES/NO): YES